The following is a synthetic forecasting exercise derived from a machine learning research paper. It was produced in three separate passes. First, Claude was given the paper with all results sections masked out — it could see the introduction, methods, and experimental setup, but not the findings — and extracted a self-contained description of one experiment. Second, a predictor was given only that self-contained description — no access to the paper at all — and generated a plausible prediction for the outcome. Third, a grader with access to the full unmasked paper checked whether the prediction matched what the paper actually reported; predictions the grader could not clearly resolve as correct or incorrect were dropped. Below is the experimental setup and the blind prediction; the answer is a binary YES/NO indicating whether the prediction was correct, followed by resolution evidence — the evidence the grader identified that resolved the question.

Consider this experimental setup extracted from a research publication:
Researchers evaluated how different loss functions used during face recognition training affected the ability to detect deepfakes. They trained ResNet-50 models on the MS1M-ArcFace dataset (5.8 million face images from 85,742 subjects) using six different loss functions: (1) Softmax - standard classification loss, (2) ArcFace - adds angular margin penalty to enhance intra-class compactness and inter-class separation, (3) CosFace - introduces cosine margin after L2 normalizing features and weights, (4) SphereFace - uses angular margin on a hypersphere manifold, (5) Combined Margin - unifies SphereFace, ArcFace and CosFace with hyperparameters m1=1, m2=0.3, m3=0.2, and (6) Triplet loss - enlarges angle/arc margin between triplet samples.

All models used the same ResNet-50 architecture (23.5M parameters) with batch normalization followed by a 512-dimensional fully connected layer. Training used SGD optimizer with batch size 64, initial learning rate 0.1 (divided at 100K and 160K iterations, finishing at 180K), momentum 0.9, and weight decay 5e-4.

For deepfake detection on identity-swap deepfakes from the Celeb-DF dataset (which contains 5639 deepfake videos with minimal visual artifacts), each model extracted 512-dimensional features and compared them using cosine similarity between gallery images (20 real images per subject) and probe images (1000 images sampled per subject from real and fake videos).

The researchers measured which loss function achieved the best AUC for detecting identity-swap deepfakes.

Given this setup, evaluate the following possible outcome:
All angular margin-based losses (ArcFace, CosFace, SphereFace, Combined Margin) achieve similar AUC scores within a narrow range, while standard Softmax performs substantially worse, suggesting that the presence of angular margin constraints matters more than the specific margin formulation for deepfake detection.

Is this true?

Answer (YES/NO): NO